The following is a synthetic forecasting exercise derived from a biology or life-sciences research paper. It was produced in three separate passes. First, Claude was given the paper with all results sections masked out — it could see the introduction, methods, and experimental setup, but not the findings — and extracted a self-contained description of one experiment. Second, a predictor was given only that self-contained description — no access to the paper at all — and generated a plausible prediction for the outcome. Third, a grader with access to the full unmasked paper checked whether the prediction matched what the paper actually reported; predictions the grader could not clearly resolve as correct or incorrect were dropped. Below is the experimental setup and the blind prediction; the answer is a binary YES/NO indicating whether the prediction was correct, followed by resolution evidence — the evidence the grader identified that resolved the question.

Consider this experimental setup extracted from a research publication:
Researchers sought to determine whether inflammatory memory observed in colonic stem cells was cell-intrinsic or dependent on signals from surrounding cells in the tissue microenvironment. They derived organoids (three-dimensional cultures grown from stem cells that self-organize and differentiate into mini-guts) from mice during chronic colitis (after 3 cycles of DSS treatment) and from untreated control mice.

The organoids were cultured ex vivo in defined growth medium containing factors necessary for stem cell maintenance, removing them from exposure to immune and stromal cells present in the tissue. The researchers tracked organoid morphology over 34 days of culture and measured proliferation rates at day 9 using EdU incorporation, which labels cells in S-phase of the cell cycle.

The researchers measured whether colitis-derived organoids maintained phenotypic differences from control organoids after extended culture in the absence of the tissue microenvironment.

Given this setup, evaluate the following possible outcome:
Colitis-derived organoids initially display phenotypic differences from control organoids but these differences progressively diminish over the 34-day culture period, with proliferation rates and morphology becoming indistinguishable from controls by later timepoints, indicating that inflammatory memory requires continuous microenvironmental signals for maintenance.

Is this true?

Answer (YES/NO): NO